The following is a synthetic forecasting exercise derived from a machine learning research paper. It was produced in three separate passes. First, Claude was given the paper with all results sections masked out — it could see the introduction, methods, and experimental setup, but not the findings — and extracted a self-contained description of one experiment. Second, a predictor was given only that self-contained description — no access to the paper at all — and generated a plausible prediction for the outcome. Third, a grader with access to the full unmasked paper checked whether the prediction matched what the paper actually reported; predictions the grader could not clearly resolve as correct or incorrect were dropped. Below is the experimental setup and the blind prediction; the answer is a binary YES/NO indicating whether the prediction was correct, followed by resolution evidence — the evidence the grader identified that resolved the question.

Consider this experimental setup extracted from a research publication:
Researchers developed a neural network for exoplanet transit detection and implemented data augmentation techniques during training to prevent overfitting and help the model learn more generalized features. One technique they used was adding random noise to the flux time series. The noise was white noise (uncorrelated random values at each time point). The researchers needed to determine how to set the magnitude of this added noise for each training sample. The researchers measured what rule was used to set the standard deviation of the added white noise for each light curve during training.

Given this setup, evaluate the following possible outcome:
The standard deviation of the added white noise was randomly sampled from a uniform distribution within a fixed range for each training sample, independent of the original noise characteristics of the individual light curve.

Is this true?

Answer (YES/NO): NO